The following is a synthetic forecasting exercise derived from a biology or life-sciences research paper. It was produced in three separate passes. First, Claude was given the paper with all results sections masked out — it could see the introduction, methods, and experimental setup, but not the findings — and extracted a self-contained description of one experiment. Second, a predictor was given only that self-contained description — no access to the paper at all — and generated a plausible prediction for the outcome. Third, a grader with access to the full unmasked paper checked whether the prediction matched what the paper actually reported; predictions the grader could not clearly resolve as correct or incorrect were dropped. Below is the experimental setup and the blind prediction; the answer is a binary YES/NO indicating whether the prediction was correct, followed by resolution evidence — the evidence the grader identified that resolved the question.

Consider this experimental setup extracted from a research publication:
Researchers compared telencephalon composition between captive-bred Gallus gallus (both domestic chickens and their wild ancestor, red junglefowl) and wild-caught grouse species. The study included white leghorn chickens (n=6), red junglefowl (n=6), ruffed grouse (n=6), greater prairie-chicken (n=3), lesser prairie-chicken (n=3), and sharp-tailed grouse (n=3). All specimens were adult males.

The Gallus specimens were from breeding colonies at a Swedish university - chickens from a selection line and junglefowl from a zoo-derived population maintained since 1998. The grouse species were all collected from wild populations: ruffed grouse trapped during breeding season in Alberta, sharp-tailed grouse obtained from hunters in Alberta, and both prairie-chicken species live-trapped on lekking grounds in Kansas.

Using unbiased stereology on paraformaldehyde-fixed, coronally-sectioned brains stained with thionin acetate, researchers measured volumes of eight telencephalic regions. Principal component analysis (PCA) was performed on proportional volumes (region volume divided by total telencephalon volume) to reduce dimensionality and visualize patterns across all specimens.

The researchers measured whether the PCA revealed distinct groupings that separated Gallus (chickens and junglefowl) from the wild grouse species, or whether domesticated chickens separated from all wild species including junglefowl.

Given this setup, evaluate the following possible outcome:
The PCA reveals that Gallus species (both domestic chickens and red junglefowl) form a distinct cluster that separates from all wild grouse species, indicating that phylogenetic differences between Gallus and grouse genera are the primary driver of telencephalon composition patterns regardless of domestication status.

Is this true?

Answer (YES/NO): NO